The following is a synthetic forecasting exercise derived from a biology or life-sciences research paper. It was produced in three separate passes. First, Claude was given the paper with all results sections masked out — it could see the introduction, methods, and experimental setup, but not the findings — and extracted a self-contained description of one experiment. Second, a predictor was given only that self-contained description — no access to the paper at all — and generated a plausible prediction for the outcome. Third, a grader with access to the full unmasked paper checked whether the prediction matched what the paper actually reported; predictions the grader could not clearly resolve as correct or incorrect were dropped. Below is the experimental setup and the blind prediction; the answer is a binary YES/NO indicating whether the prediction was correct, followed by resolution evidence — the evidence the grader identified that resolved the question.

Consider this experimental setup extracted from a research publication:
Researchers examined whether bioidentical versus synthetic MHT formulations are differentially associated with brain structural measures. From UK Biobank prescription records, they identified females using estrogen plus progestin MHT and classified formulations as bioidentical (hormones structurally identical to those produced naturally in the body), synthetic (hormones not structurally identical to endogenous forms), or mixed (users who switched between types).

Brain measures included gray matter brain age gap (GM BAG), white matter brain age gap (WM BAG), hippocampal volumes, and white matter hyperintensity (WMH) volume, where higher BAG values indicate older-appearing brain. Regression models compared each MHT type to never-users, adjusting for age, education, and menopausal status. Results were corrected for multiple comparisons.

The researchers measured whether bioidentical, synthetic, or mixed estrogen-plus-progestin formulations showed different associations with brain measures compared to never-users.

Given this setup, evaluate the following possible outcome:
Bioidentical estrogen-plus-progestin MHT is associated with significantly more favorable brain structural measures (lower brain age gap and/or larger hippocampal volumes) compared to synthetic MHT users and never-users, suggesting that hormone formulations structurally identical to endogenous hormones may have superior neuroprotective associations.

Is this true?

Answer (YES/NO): NO